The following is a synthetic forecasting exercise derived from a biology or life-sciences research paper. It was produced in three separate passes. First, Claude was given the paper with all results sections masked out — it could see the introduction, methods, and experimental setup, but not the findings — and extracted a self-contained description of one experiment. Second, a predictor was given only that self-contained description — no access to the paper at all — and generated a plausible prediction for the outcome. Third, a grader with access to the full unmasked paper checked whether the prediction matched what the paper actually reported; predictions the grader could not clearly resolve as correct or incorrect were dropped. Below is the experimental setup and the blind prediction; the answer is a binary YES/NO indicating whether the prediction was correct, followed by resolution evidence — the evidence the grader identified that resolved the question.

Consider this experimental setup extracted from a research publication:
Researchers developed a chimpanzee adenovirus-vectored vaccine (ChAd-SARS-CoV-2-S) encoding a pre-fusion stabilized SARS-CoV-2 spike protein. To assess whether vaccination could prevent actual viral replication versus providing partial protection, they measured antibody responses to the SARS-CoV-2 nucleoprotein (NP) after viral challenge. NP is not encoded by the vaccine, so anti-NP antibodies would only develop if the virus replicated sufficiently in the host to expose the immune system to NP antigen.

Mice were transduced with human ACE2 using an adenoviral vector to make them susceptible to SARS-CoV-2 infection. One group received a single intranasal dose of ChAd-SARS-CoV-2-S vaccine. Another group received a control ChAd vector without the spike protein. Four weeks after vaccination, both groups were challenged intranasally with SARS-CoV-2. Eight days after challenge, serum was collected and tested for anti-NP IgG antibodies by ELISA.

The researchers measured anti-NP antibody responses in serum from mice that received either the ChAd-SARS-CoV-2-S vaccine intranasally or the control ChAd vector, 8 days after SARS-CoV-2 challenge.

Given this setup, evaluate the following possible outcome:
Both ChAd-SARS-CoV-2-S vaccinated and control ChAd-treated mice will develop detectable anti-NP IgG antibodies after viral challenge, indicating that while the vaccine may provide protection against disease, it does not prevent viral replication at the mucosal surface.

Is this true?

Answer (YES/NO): NO